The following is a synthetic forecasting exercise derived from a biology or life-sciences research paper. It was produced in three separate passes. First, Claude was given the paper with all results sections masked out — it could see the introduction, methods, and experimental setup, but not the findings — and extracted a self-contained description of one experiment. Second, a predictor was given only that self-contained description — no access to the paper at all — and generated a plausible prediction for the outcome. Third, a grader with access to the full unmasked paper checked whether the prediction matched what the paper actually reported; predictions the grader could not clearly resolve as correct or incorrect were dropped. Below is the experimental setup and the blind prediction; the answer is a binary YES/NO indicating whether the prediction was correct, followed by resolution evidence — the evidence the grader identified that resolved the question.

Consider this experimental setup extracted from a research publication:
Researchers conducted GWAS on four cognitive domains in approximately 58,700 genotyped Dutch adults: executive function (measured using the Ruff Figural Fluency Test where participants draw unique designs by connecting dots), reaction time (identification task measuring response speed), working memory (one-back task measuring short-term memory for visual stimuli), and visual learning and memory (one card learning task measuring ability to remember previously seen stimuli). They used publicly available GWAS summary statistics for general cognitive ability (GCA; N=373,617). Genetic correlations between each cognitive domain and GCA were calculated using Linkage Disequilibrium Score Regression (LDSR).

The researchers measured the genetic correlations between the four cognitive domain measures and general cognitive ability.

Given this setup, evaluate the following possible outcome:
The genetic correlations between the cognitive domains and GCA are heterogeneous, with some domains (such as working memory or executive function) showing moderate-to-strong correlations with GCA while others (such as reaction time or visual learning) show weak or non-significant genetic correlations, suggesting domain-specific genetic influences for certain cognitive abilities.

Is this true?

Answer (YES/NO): NO